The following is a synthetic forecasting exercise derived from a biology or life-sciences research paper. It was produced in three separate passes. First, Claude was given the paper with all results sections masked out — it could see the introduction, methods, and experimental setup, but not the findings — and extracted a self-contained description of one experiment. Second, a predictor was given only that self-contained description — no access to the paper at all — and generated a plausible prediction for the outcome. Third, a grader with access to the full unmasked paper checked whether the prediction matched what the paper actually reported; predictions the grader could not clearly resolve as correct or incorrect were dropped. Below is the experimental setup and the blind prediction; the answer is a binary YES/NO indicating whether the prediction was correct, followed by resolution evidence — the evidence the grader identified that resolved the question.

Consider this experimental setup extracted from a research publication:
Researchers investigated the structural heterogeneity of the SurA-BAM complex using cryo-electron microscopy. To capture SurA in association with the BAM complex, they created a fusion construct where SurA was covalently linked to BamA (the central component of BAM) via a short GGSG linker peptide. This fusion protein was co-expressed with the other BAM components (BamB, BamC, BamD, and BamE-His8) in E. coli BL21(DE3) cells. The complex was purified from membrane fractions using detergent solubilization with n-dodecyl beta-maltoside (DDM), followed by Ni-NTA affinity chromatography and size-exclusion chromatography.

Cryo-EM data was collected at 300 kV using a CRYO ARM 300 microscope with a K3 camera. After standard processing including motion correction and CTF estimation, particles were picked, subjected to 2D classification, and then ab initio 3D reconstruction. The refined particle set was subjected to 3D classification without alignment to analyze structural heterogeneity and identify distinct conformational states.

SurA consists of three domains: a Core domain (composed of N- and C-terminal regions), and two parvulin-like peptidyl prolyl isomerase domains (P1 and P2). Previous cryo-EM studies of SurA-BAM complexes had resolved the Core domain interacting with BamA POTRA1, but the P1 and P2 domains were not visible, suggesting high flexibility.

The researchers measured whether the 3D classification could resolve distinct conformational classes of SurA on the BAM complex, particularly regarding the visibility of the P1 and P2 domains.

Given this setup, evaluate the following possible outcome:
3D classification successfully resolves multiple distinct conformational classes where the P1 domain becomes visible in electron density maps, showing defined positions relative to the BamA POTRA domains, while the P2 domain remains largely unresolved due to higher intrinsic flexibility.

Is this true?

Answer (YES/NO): YES